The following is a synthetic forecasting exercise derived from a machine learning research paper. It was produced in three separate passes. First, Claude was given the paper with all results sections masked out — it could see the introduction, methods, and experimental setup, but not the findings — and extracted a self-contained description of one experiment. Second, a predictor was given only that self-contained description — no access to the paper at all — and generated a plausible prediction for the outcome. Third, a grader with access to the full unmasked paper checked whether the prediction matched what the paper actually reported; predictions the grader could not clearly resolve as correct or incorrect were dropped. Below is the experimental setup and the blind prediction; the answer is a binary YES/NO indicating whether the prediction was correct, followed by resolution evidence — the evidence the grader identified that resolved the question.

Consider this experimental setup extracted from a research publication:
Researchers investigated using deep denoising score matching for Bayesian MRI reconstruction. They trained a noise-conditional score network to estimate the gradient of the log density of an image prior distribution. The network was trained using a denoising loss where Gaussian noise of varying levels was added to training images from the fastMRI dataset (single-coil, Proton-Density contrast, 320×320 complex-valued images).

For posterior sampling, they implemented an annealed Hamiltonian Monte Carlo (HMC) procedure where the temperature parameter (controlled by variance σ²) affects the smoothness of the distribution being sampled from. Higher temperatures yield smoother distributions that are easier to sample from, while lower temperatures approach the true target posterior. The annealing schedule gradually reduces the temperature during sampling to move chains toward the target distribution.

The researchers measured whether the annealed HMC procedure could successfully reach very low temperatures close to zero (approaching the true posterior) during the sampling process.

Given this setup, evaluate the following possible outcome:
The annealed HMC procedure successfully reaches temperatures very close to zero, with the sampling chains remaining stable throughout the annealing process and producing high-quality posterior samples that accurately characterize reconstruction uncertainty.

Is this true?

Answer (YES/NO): NO